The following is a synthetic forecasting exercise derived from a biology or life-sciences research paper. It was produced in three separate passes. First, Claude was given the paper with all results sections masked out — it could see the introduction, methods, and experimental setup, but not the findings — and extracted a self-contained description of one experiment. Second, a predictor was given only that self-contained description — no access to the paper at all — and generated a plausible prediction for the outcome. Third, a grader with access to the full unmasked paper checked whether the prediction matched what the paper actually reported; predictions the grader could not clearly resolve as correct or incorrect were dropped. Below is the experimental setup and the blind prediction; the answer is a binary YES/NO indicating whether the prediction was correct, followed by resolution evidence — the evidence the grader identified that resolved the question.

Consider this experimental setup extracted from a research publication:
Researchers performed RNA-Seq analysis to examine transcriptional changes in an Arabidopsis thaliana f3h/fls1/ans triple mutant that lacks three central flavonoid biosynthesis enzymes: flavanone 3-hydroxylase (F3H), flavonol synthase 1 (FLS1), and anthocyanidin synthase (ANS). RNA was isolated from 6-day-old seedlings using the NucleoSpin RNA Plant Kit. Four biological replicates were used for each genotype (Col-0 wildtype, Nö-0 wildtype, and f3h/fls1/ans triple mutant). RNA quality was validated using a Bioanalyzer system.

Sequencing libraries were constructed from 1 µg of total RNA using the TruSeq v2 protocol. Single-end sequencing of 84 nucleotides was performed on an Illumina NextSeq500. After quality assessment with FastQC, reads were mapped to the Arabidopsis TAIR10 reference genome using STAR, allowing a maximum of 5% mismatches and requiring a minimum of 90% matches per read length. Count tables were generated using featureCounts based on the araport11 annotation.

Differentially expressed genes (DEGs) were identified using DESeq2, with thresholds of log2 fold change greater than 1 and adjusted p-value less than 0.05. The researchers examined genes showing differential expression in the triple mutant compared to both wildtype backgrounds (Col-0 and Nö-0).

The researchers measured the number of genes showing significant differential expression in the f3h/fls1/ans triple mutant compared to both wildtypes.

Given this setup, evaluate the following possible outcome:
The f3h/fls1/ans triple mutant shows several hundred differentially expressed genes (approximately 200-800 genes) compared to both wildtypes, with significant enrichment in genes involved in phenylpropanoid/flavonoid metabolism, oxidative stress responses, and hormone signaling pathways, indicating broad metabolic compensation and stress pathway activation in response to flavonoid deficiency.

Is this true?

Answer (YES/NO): NO